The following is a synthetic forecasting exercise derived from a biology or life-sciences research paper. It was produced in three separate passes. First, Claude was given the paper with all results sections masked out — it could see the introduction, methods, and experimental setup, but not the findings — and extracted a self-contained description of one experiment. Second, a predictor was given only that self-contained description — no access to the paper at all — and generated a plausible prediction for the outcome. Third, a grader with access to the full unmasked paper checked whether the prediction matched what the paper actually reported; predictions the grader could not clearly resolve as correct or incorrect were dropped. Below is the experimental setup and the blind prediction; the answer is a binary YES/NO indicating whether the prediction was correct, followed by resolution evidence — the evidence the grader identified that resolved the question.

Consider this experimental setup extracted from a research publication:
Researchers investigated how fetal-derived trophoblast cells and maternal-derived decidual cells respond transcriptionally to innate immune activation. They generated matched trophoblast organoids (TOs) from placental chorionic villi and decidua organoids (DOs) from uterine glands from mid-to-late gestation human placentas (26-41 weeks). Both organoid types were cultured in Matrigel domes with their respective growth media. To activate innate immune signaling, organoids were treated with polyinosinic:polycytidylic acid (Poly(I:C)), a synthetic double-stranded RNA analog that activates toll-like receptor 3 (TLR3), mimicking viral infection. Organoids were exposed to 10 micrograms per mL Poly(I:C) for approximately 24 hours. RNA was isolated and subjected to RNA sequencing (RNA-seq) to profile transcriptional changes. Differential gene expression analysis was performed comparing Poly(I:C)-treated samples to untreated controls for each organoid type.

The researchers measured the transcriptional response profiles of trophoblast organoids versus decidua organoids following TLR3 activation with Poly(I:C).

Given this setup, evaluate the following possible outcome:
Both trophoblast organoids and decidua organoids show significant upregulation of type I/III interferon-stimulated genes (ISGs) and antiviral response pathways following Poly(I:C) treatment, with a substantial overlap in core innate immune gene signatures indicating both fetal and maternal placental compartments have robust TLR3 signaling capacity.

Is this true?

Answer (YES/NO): YES